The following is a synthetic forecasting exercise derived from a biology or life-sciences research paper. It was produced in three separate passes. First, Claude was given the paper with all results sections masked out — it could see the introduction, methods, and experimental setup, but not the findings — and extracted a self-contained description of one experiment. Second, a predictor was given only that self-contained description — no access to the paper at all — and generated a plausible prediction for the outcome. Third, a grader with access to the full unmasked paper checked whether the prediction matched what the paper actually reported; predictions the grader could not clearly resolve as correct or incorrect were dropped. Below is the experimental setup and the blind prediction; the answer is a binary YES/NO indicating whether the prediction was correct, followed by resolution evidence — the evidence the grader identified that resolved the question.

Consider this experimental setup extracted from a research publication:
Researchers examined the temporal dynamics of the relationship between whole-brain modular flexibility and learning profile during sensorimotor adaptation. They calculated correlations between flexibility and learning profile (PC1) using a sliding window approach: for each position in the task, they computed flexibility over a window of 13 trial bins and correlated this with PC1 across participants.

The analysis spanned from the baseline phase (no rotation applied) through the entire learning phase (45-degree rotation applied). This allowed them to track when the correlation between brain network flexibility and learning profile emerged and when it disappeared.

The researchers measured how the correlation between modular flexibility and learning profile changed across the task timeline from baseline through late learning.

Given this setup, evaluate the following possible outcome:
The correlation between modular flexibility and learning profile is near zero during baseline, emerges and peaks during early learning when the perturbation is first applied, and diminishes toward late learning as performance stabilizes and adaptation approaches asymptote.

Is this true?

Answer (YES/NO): NO